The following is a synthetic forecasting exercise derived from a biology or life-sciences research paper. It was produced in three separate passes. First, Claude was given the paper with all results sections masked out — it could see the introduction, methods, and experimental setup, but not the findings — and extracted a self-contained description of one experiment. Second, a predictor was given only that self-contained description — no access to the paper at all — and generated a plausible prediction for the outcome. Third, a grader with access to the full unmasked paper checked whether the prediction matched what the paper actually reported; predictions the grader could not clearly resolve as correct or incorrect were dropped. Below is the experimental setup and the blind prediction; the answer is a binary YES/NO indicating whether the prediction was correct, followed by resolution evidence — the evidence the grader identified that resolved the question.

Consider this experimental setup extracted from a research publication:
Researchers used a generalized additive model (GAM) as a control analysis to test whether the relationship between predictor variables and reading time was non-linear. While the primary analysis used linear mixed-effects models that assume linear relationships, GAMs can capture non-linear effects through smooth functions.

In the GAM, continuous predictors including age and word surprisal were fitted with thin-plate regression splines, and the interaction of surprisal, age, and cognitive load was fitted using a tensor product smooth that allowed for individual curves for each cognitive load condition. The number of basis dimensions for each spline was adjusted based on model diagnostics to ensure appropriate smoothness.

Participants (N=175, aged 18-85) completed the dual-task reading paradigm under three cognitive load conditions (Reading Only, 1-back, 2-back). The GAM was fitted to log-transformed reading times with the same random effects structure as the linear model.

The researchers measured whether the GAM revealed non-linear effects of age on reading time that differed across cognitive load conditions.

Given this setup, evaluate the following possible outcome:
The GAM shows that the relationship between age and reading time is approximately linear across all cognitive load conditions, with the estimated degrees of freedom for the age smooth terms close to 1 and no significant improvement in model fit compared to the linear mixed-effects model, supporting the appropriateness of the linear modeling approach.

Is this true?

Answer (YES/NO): NO